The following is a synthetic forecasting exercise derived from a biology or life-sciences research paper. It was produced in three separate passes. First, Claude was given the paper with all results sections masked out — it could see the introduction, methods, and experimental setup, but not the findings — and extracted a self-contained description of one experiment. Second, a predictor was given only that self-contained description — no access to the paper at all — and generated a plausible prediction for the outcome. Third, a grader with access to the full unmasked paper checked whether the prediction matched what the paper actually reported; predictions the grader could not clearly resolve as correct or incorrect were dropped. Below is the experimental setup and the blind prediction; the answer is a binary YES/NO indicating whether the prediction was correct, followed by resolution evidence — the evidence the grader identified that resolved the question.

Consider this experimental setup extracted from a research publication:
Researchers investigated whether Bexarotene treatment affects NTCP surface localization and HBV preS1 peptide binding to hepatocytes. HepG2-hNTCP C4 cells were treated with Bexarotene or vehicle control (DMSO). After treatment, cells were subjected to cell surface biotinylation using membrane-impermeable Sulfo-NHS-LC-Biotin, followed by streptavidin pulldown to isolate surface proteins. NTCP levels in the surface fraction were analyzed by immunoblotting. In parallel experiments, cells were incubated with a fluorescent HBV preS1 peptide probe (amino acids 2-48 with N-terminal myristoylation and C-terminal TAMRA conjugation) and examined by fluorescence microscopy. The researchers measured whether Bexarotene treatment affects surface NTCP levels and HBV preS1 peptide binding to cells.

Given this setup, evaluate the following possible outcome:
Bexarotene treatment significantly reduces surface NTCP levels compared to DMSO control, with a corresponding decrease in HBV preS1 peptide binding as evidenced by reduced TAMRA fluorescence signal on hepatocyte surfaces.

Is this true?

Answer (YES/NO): YES